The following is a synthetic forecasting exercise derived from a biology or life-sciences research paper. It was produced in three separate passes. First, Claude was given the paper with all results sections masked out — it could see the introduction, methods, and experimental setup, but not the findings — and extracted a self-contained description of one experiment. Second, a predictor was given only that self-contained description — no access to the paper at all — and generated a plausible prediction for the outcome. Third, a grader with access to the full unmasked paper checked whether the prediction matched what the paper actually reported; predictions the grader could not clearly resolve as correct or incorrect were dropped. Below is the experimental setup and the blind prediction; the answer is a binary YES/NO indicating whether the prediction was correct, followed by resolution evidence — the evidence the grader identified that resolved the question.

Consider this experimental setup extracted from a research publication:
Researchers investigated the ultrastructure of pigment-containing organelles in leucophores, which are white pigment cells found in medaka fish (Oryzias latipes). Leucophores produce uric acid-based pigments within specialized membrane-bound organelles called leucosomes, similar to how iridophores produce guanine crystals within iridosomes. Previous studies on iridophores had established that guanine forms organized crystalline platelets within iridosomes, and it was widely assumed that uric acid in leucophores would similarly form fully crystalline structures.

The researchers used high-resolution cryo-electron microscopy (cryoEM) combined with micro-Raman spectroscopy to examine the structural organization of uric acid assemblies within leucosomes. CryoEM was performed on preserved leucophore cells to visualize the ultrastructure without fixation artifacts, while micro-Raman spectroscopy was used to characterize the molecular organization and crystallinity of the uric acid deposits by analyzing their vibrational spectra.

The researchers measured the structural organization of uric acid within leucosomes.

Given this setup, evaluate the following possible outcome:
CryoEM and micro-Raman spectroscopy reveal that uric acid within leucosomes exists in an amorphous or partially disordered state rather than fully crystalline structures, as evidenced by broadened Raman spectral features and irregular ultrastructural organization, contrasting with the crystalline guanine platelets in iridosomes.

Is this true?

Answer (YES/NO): NO